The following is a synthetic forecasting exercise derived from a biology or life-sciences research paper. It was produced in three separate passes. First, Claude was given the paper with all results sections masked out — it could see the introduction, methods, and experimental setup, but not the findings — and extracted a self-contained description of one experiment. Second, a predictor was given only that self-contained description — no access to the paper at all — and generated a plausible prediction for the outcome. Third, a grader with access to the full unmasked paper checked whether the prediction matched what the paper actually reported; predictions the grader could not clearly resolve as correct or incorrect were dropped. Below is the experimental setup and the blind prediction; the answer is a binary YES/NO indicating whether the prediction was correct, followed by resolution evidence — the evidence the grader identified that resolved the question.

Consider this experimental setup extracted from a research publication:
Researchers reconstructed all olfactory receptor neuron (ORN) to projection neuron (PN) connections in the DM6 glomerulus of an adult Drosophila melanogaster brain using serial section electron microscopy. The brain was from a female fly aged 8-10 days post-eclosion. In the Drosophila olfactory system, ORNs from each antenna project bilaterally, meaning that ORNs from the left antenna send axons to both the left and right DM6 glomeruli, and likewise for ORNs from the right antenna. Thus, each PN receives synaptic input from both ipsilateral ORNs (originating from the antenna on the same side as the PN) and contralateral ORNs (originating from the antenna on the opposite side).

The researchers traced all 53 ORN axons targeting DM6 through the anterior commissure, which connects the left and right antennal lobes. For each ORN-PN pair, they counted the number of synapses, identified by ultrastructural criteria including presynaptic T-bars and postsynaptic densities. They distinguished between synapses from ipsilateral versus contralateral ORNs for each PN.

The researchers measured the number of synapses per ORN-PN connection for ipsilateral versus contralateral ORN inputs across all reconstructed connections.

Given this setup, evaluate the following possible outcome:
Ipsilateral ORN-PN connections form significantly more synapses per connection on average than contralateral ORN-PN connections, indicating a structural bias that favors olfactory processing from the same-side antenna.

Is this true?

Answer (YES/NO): YES